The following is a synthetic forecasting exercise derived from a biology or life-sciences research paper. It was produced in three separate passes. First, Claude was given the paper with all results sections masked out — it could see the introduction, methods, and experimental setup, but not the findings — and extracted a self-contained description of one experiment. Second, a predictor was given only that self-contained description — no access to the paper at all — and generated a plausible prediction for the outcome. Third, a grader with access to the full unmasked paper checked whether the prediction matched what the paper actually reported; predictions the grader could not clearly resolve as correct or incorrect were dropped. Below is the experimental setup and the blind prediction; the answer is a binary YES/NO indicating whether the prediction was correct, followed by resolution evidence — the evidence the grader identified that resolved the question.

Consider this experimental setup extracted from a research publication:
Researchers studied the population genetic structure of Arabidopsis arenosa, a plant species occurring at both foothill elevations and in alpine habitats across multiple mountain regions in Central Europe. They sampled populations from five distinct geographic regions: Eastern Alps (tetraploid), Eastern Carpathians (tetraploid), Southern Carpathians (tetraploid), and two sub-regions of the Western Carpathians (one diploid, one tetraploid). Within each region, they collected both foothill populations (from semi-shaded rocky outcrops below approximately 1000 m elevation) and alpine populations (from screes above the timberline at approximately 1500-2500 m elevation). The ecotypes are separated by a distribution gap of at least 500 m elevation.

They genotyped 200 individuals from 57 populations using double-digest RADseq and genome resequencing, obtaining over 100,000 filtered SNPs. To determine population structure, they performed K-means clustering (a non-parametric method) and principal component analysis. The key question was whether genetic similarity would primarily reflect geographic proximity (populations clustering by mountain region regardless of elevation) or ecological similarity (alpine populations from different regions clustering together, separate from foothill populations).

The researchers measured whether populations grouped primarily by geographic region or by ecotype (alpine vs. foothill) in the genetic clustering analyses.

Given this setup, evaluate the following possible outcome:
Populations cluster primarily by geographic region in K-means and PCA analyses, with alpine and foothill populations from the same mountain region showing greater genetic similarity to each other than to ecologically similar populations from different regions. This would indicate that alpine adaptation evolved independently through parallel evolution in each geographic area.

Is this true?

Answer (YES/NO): YES